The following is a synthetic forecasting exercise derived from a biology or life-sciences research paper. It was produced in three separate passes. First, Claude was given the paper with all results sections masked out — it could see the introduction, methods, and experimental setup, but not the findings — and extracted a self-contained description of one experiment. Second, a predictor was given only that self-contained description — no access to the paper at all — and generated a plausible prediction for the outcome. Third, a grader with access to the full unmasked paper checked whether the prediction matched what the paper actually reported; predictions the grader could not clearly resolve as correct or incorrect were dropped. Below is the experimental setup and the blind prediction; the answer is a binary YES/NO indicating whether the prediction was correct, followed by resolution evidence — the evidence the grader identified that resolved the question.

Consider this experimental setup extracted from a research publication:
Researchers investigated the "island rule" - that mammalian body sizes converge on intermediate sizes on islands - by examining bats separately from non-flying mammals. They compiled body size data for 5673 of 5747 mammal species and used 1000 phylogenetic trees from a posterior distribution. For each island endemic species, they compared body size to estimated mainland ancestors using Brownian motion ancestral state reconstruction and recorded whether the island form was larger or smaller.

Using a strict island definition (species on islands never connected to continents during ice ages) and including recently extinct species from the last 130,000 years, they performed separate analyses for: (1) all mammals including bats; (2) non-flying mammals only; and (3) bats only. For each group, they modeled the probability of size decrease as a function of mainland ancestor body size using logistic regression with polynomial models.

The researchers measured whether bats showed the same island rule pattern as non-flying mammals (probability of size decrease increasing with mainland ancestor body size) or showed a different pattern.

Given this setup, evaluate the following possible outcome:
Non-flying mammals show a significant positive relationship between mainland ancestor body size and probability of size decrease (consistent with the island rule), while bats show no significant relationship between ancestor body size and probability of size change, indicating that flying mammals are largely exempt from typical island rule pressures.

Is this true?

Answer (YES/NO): YES